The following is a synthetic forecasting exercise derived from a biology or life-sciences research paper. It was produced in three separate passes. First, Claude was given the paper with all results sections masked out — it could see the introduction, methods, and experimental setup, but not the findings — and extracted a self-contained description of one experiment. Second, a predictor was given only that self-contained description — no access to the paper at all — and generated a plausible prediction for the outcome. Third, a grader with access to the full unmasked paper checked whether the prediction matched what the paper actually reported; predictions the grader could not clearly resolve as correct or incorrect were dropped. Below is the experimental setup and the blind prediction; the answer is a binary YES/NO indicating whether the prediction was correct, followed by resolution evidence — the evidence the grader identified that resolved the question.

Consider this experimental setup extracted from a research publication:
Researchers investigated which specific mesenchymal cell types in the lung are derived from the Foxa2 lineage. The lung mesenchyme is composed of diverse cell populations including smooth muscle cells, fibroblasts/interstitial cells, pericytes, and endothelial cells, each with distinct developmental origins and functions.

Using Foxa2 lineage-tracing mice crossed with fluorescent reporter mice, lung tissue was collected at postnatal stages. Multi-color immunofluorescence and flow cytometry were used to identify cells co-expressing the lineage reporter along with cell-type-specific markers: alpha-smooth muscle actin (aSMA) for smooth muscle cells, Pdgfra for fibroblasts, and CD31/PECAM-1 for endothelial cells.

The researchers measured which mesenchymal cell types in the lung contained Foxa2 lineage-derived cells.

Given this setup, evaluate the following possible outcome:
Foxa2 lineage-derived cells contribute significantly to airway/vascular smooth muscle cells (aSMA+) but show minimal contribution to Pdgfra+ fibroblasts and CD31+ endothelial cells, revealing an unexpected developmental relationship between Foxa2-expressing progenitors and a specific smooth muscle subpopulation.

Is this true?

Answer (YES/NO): NO